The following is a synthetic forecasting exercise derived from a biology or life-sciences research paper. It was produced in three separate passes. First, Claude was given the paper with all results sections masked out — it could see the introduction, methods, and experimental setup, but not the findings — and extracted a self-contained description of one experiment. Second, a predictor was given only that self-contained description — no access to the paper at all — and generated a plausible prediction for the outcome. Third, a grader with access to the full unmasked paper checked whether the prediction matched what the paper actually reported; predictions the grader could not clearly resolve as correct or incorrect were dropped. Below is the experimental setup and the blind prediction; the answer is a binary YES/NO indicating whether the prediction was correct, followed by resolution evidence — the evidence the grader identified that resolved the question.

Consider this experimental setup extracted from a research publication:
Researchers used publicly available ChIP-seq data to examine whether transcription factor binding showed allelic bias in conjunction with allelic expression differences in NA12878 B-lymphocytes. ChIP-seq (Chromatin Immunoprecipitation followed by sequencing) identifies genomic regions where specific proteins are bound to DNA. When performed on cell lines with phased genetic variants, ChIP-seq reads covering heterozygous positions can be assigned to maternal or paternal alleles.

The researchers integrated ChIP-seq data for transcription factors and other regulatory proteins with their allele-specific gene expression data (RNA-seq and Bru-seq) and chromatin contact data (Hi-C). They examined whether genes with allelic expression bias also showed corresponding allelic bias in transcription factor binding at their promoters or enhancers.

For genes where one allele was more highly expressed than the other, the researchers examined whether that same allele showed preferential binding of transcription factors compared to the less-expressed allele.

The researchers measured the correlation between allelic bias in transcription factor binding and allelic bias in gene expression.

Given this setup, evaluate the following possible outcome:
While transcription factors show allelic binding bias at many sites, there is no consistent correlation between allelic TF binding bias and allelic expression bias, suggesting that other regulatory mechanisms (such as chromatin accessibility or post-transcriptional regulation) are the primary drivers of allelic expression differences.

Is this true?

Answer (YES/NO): NO